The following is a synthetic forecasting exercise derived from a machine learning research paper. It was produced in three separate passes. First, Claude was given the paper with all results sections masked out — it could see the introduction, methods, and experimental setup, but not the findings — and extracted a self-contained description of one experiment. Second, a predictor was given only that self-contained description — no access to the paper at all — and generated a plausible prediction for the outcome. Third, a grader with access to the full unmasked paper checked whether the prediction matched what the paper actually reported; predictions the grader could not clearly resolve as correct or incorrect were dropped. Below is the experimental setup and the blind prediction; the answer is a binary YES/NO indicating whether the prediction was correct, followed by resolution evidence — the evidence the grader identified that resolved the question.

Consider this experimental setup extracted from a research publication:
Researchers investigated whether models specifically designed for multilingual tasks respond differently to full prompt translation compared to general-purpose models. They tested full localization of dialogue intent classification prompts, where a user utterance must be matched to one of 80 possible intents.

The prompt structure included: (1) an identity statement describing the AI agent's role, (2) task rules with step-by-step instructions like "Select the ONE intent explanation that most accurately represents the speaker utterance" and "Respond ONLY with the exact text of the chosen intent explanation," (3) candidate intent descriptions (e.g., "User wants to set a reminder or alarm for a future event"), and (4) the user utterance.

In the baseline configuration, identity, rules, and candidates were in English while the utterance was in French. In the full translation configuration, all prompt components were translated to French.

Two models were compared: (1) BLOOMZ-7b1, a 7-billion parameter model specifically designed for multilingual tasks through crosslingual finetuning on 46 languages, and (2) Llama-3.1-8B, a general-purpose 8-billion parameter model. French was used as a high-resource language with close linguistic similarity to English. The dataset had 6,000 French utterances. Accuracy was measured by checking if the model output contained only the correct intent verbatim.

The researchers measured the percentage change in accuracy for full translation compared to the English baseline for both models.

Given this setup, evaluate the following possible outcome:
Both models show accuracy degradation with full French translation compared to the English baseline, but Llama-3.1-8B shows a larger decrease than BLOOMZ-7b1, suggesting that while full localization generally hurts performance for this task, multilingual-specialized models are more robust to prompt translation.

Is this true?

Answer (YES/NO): NO